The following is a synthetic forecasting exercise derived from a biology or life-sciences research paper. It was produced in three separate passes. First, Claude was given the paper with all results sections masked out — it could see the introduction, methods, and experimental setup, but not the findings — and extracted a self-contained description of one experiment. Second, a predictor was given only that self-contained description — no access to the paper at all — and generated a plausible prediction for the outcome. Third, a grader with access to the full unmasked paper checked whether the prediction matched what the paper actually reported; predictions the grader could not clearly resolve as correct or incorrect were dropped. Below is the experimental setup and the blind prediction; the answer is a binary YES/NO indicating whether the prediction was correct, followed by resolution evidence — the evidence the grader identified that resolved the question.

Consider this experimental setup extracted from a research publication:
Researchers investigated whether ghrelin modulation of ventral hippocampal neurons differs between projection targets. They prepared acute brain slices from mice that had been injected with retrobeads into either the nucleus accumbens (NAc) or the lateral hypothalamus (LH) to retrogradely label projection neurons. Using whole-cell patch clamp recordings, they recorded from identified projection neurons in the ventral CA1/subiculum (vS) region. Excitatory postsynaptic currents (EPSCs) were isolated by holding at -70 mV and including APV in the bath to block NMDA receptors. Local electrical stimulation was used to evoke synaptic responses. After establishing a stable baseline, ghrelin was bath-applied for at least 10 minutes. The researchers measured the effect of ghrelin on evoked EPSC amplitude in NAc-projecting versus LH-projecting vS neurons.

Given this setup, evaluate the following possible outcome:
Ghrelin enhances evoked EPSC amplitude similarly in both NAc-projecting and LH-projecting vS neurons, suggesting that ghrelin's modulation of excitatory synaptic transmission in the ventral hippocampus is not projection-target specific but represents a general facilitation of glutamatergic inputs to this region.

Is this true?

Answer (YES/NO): NO